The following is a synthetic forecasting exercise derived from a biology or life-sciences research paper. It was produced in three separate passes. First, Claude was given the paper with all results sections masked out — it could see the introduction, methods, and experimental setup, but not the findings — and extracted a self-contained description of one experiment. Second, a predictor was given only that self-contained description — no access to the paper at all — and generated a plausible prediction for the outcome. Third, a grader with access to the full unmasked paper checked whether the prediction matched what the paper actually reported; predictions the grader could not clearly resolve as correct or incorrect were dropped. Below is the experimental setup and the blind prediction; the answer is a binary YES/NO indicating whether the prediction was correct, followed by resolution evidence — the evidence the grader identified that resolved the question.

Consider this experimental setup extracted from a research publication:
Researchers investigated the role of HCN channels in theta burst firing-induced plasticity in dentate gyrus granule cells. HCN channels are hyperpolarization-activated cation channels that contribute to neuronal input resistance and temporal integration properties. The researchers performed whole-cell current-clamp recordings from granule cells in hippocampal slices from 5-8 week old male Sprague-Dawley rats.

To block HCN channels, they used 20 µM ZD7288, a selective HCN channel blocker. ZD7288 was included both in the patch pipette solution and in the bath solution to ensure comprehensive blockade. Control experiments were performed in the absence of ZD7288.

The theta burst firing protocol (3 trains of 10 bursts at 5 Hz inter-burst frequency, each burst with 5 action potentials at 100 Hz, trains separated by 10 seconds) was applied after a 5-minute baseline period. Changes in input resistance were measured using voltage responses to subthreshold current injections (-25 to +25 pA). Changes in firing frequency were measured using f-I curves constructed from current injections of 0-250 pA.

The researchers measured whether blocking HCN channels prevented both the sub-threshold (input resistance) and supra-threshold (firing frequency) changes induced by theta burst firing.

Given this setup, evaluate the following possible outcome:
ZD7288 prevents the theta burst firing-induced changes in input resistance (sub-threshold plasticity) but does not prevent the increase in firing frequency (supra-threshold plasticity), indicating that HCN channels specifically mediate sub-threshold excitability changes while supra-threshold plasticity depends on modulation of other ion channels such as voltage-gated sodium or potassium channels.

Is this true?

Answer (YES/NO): YES